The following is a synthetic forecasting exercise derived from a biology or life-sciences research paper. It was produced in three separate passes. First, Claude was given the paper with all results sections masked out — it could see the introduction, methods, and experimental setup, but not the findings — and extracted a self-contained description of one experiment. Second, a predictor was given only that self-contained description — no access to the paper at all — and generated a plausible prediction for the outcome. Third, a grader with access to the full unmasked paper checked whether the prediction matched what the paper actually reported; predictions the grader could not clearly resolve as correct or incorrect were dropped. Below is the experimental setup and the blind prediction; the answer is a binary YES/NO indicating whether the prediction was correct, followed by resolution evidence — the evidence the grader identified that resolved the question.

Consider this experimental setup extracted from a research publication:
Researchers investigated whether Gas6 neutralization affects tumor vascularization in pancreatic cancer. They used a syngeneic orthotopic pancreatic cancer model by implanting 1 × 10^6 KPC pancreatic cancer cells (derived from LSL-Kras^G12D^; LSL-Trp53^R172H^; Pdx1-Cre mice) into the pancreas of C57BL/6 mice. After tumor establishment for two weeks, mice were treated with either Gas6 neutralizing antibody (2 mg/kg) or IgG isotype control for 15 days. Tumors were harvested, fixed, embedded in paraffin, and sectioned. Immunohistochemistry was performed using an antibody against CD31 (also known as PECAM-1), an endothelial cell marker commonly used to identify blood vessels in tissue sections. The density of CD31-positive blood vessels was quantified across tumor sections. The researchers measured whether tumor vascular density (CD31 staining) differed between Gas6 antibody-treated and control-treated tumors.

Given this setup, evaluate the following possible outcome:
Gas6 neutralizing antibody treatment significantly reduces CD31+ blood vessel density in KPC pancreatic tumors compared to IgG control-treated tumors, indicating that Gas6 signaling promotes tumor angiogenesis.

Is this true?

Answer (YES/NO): NO